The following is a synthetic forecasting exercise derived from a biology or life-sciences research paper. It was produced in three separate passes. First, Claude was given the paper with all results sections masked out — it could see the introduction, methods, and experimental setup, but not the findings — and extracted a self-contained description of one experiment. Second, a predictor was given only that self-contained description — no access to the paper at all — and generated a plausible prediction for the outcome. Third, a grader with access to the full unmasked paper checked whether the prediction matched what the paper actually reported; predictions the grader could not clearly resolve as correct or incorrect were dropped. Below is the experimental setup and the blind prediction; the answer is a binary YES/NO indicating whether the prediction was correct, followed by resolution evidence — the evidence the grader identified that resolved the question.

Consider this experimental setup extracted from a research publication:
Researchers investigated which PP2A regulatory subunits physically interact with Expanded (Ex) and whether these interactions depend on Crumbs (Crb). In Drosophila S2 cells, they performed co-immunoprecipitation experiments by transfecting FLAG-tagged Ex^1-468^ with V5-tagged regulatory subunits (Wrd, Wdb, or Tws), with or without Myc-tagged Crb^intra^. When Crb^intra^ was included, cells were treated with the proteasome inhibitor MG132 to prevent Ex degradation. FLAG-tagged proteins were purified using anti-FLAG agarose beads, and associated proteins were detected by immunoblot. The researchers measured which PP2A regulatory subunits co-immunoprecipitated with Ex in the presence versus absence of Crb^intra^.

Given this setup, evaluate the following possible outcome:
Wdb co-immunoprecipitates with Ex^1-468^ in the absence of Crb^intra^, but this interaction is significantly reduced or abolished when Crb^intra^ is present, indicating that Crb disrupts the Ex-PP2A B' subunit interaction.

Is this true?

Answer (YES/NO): NO